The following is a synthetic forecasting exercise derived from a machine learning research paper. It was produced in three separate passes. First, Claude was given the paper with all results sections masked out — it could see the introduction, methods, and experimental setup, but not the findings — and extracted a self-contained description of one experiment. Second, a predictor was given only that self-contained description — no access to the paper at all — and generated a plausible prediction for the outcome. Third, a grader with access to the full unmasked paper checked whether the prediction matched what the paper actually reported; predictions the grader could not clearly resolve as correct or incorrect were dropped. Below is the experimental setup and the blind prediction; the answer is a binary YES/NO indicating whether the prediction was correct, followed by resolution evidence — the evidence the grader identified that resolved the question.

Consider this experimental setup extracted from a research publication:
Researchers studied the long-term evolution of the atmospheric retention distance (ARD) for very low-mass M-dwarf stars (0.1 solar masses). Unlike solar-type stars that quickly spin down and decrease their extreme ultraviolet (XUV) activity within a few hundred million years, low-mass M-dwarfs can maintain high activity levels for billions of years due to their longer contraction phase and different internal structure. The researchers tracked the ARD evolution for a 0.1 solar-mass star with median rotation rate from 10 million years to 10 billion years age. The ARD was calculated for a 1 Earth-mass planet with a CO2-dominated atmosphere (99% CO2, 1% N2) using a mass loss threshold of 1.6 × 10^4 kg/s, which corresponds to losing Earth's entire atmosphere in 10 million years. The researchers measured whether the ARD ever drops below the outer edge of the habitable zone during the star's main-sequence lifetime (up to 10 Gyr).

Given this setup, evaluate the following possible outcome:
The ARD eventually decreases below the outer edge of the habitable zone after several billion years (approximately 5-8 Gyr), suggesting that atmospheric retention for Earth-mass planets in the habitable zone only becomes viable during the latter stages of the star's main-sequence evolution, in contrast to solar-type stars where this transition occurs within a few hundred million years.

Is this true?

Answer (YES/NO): NO